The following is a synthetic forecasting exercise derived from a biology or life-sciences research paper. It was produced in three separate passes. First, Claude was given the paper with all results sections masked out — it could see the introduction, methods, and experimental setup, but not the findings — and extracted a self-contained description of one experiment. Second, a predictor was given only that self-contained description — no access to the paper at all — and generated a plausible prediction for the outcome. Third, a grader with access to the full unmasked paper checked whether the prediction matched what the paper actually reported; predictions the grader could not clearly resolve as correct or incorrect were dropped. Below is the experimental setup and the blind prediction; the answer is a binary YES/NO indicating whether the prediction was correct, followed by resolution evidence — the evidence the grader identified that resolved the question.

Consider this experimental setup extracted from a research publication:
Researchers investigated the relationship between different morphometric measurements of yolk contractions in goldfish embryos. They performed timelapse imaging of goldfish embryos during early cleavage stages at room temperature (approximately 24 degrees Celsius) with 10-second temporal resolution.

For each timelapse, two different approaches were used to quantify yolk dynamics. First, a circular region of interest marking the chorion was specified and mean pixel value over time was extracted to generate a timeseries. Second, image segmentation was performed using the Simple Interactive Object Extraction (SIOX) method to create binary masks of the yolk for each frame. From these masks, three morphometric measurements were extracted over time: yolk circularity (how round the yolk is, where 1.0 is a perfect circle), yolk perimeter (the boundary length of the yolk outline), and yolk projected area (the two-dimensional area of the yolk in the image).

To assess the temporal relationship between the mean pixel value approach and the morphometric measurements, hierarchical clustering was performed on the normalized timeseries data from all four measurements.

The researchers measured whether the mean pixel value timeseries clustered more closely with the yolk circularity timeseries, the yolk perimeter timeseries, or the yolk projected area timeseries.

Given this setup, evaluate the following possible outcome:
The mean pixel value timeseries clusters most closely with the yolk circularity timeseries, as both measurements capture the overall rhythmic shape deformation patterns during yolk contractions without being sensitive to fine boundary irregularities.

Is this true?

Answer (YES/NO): NO